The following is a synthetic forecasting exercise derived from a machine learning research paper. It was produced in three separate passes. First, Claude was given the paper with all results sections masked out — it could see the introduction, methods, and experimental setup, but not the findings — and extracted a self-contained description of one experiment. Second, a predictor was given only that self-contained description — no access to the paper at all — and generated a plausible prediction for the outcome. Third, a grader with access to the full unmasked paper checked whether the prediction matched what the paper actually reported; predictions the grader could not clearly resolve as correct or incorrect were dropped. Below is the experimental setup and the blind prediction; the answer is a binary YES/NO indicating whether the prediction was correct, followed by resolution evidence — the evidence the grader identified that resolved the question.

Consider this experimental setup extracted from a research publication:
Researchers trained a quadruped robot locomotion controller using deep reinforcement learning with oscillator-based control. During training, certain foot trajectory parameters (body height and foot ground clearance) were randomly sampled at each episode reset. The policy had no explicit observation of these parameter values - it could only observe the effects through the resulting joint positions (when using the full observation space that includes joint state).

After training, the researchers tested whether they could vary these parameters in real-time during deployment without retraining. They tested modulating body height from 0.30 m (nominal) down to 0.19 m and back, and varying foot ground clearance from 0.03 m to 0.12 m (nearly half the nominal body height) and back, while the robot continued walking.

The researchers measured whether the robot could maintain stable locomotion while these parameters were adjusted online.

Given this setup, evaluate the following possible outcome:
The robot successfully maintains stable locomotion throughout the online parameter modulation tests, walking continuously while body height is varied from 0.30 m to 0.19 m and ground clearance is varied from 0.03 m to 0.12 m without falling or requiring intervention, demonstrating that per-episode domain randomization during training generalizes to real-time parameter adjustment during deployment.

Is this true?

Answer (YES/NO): YES